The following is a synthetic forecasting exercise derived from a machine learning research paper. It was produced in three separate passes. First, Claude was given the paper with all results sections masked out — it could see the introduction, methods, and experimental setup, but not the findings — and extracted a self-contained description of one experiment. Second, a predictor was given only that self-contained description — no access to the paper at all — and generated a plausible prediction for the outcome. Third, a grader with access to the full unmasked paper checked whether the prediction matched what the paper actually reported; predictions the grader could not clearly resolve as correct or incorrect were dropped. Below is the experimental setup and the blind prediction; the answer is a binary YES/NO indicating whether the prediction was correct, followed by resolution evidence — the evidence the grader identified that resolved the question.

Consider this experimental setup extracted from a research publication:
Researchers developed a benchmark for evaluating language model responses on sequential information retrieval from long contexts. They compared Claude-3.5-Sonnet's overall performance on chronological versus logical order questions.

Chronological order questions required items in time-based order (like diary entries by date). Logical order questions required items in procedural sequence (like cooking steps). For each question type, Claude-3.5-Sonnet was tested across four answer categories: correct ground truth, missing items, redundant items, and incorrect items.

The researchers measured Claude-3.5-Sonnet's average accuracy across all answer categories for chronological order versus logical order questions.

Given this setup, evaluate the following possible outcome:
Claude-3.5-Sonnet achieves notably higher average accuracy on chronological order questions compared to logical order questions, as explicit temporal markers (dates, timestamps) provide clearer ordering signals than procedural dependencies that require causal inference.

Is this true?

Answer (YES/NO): NO